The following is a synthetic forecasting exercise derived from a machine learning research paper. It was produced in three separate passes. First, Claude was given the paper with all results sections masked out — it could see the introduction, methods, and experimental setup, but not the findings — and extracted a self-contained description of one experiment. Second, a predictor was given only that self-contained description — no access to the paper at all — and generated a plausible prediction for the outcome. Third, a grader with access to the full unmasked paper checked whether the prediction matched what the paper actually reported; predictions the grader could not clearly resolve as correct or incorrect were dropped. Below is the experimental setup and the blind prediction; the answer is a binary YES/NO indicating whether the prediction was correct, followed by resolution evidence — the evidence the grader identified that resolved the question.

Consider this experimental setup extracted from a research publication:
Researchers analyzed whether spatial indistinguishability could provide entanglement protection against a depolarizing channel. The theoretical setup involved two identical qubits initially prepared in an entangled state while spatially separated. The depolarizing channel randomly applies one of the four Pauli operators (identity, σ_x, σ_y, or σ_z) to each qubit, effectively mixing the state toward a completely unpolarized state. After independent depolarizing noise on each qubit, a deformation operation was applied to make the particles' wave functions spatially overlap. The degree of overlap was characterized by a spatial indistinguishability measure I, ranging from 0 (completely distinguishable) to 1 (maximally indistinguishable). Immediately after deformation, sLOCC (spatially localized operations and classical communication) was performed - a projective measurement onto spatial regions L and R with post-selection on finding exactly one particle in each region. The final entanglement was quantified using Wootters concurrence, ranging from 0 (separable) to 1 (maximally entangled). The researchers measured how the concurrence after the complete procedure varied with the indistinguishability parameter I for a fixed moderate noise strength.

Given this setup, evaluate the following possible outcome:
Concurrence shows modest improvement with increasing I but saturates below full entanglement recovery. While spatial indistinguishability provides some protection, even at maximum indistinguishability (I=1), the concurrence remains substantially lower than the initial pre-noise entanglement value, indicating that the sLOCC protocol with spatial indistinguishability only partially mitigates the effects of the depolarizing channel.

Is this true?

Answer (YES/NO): NO